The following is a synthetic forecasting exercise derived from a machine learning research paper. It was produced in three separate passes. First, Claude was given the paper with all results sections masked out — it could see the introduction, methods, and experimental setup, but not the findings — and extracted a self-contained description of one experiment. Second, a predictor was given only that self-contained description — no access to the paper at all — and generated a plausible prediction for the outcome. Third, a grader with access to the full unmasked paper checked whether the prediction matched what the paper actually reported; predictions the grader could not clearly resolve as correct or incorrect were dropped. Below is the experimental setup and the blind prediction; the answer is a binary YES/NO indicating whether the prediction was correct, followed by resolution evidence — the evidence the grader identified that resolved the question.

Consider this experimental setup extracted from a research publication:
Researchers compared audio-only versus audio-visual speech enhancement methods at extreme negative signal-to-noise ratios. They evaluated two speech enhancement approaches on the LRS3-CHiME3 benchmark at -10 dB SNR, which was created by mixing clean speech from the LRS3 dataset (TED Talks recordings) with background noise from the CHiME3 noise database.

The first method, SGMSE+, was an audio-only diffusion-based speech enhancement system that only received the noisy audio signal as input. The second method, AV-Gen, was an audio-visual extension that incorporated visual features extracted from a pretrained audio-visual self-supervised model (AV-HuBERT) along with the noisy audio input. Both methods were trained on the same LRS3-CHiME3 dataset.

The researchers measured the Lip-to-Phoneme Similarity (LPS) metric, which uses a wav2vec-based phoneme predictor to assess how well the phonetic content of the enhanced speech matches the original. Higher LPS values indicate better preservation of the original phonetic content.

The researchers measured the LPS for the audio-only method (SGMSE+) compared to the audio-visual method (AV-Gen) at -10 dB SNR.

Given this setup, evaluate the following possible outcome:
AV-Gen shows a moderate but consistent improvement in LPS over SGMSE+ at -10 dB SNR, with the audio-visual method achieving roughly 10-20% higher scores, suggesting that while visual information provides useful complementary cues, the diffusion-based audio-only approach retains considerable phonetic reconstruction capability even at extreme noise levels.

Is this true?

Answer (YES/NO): NO